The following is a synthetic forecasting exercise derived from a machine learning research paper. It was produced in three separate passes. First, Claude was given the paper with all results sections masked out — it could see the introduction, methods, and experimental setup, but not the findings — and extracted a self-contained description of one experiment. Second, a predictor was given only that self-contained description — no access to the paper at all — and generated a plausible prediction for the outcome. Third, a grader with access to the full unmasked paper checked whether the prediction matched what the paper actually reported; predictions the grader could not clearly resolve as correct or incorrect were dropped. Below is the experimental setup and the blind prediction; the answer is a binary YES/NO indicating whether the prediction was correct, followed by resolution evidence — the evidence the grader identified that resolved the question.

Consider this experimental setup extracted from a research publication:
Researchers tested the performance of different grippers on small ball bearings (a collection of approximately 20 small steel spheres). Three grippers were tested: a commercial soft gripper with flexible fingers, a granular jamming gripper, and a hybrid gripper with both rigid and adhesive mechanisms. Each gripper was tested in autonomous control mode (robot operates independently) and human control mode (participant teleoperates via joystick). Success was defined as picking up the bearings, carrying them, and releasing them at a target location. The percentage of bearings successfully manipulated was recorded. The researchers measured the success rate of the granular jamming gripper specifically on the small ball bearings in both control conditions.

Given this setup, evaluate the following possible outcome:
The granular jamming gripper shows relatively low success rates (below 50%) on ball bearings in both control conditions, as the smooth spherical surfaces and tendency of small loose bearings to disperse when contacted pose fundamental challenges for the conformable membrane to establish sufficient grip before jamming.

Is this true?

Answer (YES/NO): NO